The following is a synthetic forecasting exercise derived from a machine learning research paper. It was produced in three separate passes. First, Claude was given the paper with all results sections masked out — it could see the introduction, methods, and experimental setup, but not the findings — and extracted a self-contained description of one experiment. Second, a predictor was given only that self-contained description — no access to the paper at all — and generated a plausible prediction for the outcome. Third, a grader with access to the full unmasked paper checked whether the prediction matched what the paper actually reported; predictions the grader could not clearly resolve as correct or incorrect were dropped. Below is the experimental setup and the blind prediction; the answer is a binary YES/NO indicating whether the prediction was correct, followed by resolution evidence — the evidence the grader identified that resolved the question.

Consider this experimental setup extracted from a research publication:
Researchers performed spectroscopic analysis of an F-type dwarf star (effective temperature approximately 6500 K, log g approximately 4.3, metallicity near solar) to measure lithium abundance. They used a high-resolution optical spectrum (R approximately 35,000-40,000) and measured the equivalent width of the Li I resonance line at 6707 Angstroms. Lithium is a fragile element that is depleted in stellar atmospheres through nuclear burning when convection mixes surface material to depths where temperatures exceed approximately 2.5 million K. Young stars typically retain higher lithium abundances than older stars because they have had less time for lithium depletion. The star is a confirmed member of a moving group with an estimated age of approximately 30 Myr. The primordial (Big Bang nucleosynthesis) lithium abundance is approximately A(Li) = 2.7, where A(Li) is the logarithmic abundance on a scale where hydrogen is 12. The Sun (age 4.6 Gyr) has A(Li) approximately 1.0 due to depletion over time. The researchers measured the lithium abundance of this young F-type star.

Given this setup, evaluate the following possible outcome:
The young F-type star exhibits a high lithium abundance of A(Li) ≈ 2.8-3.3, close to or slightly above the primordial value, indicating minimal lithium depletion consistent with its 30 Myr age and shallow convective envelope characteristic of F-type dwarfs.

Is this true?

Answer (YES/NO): YES